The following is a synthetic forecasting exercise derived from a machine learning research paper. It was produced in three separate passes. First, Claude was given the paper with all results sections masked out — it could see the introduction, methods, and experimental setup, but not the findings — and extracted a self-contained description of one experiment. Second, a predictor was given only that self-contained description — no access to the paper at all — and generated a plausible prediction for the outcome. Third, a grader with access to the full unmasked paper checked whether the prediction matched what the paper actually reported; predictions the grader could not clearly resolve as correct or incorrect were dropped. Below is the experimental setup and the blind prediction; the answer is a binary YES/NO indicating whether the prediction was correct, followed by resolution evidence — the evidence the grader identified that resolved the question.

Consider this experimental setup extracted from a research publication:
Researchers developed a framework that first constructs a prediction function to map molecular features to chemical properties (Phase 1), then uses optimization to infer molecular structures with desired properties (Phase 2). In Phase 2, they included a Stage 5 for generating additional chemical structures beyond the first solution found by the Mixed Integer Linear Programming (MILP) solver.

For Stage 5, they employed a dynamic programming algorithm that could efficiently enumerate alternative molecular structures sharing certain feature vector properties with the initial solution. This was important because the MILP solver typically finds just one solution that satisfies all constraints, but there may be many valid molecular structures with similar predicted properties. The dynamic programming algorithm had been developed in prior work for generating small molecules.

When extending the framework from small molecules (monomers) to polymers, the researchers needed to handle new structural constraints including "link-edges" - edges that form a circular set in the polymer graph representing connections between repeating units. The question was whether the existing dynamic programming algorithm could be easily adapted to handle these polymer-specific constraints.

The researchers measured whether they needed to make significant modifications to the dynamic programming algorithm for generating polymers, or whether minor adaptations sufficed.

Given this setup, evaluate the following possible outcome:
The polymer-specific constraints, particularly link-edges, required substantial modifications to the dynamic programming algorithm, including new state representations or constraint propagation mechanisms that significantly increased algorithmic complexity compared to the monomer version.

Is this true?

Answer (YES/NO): NO